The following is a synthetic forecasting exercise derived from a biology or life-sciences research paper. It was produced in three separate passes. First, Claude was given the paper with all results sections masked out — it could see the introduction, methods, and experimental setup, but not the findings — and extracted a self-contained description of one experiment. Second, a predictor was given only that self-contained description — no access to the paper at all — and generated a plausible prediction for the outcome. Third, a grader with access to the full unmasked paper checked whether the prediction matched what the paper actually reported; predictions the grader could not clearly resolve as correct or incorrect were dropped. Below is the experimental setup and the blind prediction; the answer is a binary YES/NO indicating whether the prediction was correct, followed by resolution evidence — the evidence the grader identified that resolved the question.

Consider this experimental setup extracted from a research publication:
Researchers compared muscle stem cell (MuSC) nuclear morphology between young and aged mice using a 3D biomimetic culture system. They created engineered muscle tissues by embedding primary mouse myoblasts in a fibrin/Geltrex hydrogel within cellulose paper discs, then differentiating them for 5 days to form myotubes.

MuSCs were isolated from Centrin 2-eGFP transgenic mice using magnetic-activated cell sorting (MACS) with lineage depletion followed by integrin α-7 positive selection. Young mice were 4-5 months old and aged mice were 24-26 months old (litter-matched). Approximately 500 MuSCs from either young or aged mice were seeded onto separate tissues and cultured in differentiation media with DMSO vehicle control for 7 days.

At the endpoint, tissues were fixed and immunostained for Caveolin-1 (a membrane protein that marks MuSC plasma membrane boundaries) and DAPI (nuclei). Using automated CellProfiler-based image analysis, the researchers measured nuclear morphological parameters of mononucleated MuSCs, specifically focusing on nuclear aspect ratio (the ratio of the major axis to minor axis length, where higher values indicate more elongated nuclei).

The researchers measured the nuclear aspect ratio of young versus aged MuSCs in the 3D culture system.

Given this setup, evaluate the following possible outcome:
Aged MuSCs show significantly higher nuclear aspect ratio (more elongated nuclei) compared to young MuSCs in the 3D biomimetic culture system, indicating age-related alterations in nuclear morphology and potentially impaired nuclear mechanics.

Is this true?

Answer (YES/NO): NO